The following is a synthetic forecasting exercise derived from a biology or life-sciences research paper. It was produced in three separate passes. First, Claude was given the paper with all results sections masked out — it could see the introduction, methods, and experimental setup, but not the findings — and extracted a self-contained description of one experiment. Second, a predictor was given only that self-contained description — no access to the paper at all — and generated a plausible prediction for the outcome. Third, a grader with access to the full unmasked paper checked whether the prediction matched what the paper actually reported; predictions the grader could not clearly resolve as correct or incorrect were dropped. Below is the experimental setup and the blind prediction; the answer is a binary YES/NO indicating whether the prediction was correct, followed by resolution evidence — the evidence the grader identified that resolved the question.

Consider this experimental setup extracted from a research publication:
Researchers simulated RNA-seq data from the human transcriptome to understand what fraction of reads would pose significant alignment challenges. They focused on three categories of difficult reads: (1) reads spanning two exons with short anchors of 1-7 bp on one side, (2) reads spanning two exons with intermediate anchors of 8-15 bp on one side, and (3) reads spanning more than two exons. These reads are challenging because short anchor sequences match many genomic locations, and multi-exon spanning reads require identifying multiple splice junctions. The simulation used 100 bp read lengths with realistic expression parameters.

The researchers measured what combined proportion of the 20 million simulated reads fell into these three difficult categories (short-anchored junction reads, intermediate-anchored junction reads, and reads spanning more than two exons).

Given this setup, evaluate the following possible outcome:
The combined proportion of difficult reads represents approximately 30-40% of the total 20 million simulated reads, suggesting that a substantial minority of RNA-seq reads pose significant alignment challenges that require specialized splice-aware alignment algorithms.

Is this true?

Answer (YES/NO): NO